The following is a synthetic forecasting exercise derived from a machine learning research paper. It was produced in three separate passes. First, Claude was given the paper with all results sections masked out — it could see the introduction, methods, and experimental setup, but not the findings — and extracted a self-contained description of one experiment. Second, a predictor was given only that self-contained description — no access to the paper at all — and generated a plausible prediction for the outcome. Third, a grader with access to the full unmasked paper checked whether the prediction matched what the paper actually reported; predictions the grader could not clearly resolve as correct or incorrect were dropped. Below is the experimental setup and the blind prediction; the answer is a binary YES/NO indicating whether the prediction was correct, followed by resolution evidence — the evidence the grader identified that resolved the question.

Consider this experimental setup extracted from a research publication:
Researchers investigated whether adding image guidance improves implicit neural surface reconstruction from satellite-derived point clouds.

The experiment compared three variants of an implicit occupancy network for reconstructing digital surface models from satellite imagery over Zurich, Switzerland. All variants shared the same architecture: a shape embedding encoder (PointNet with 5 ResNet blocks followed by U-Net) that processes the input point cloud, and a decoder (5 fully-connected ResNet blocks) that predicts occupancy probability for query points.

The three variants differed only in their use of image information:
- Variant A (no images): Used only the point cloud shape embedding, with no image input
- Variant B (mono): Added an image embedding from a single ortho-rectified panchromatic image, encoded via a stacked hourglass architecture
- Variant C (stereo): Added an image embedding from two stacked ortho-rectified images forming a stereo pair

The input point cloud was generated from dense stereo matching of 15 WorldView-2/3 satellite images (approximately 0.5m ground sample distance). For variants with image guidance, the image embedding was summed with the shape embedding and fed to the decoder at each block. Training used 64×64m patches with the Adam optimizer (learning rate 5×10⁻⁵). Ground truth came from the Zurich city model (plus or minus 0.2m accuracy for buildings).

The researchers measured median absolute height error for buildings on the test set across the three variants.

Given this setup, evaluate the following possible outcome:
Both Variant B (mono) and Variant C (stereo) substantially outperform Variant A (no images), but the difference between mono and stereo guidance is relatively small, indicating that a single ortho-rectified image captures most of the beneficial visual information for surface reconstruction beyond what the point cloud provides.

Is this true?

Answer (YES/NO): YES